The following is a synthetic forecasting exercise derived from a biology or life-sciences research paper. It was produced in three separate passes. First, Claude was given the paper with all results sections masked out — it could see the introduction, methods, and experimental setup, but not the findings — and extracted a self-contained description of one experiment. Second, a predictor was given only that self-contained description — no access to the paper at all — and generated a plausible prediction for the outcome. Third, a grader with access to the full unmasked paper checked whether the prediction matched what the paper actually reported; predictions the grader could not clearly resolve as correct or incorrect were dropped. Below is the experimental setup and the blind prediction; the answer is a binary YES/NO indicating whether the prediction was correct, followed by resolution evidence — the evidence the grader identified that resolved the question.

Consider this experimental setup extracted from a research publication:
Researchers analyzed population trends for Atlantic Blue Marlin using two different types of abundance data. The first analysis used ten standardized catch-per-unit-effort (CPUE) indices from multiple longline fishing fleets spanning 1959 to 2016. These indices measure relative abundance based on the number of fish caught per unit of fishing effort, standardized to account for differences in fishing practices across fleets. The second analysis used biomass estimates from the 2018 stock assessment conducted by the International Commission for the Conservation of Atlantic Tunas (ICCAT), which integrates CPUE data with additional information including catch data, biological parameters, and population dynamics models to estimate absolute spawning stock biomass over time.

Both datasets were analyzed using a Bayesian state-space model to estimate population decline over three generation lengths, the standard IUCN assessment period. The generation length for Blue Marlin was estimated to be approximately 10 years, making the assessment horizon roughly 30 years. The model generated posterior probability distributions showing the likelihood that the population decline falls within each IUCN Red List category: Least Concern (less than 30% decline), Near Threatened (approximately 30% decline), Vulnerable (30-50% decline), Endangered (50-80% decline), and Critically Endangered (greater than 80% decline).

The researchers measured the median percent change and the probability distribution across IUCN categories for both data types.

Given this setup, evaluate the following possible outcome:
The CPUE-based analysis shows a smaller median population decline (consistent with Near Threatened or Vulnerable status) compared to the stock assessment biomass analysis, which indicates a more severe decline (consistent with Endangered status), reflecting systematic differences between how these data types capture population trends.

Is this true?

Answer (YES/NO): NO